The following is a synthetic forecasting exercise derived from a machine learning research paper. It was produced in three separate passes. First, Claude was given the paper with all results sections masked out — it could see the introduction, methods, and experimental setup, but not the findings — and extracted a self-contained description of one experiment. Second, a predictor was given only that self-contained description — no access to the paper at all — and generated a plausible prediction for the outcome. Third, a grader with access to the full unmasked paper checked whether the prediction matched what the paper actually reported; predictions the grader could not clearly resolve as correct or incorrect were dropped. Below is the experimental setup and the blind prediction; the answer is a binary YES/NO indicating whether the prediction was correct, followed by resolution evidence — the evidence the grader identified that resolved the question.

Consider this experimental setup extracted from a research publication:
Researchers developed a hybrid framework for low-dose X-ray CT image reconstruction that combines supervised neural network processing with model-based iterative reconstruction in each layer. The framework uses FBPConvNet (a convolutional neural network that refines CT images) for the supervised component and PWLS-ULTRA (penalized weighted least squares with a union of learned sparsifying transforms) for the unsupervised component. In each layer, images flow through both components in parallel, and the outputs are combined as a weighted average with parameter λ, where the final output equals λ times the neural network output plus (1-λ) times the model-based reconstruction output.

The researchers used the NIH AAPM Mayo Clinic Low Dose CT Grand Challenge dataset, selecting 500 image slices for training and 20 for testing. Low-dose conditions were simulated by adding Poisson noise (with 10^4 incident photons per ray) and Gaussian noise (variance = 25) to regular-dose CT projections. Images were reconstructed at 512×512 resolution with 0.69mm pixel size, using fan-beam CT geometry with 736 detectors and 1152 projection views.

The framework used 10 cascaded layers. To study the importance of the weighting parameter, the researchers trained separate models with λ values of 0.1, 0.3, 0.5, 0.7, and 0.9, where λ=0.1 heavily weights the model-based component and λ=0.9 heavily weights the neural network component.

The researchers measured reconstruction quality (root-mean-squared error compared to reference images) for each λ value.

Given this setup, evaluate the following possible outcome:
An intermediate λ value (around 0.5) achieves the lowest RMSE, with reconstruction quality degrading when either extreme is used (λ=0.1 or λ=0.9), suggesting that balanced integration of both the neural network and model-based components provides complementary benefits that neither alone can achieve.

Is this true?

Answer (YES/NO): NO